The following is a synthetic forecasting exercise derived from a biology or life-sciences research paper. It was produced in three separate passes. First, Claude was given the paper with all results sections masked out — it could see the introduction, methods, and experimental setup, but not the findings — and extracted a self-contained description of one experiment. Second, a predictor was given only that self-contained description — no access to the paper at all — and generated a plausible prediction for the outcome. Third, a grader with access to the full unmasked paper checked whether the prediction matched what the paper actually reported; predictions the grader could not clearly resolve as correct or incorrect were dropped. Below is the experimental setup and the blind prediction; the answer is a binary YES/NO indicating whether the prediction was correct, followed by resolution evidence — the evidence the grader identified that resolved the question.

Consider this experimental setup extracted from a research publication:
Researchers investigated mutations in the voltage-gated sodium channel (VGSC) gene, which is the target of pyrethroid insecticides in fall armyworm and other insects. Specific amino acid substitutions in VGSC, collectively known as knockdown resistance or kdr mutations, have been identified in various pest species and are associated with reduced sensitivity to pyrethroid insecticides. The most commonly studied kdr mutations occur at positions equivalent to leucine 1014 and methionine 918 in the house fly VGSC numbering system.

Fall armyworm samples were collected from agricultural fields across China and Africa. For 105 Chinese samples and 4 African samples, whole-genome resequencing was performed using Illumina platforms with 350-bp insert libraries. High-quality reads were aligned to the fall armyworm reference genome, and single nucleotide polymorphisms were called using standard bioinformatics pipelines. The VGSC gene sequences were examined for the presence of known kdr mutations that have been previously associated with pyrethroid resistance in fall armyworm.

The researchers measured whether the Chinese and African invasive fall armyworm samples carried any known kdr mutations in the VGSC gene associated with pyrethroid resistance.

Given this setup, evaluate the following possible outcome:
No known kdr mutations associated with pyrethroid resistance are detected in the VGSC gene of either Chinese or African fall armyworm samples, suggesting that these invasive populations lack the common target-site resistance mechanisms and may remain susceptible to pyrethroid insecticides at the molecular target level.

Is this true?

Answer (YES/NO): YES